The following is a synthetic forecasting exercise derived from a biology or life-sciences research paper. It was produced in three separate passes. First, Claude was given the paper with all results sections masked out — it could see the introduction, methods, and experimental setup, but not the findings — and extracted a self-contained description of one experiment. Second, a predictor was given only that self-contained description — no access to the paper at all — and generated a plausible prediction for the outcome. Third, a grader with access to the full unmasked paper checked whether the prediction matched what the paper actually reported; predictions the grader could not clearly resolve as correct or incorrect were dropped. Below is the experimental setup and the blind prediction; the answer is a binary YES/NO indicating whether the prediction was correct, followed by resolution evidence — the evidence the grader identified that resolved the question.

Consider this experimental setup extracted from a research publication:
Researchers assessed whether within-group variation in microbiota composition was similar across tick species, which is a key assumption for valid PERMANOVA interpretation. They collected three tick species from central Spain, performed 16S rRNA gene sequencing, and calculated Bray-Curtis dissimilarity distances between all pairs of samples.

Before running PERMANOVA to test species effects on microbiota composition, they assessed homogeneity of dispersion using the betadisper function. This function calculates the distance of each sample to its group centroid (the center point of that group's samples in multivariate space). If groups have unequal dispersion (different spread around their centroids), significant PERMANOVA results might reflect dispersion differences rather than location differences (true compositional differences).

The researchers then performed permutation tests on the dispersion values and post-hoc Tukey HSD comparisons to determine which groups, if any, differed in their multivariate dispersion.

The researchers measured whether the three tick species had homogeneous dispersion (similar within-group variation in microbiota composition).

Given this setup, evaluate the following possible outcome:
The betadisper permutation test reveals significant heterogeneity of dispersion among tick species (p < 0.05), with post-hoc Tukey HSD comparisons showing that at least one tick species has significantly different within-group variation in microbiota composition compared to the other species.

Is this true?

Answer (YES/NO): NO